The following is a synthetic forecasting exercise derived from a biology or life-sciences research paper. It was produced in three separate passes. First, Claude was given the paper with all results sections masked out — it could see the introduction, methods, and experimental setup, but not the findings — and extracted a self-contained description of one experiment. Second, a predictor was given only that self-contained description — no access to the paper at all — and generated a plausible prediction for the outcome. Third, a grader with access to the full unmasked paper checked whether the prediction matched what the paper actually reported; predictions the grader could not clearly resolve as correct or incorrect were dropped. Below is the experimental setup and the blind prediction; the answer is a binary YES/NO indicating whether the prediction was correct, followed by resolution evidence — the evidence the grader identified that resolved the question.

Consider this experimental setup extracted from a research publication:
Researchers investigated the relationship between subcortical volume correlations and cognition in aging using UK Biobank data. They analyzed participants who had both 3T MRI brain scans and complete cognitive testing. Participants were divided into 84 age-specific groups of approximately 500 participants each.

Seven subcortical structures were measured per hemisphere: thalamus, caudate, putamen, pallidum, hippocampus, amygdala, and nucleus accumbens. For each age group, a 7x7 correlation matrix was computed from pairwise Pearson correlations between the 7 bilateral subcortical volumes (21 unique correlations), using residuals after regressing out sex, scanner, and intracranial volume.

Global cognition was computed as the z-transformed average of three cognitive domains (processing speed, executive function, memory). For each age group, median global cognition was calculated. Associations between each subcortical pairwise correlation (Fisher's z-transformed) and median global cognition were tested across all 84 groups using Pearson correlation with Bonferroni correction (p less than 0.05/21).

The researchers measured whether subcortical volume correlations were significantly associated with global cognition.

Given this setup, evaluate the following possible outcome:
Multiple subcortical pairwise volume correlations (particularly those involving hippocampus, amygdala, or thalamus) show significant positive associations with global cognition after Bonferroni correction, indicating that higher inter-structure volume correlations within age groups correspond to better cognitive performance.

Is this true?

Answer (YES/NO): NO